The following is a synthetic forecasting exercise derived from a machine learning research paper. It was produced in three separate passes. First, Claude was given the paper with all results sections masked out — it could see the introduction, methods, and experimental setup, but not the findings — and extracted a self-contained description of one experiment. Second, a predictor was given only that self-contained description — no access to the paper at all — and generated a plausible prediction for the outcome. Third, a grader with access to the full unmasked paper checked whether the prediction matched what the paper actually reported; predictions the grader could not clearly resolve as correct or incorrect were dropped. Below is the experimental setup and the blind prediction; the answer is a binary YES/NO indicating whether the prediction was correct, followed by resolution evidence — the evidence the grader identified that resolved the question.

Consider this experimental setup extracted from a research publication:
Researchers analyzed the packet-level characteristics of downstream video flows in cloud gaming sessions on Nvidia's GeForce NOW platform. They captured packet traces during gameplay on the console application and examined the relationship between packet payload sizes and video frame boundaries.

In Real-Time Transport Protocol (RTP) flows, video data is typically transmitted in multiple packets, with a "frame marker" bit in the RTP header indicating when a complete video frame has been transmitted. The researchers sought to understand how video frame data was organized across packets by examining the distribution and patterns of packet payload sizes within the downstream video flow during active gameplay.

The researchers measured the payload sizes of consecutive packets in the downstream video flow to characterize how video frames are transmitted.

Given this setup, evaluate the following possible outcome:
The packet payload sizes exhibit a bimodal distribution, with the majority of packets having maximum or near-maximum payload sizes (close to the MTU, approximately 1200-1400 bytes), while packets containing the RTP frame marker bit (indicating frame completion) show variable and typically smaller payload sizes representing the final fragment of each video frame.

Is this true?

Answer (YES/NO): YES